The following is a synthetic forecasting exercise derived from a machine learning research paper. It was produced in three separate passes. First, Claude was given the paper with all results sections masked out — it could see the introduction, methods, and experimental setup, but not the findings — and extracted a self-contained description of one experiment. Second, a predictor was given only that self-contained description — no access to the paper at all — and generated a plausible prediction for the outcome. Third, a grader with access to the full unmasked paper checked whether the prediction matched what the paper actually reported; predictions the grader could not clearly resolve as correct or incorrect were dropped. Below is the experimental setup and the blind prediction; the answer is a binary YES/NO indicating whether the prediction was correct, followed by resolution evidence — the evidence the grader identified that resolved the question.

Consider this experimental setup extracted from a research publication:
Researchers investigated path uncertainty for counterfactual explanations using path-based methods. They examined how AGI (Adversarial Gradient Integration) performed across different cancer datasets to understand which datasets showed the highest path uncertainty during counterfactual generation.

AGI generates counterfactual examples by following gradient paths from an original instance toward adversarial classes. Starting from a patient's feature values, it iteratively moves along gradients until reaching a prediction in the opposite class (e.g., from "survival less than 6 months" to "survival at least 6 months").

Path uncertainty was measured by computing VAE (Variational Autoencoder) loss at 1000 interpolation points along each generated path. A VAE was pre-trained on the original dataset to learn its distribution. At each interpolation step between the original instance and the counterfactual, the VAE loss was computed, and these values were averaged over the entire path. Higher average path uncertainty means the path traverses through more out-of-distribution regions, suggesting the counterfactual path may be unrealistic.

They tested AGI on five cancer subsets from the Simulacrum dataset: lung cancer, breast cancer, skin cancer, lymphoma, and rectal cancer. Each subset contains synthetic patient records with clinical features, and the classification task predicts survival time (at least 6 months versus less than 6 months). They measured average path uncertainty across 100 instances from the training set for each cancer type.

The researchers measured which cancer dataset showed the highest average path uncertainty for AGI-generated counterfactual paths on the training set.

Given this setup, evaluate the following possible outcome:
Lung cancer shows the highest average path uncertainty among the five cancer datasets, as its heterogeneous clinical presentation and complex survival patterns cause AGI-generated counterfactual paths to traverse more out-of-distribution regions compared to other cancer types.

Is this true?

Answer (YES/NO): NO